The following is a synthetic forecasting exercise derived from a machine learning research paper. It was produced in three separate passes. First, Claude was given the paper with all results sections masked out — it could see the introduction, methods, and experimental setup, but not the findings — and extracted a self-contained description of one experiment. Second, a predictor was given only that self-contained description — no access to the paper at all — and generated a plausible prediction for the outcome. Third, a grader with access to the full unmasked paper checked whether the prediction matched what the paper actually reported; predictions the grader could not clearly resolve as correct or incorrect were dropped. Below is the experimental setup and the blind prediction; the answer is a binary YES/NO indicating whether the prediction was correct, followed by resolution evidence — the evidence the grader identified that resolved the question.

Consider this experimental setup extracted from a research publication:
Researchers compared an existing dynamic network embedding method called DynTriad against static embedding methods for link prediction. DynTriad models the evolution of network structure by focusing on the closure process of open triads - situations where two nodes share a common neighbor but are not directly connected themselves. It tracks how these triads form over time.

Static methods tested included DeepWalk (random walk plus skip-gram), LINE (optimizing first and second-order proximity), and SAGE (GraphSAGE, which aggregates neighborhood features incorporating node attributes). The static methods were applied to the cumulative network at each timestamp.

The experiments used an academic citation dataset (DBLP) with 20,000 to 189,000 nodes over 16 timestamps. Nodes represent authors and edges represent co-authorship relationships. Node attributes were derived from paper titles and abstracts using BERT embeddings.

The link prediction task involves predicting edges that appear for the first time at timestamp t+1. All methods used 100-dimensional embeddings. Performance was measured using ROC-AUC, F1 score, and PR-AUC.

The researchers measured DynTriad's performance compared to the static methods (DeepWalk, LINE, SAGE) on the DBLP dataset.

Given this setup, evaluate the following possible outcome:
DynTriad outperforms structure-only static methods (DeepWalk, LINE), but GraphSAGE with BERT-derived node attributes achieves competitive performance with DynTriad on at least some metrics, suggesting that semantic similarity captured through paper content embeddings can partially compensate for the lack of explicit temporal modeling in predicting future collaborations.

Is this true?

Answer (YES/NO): NO